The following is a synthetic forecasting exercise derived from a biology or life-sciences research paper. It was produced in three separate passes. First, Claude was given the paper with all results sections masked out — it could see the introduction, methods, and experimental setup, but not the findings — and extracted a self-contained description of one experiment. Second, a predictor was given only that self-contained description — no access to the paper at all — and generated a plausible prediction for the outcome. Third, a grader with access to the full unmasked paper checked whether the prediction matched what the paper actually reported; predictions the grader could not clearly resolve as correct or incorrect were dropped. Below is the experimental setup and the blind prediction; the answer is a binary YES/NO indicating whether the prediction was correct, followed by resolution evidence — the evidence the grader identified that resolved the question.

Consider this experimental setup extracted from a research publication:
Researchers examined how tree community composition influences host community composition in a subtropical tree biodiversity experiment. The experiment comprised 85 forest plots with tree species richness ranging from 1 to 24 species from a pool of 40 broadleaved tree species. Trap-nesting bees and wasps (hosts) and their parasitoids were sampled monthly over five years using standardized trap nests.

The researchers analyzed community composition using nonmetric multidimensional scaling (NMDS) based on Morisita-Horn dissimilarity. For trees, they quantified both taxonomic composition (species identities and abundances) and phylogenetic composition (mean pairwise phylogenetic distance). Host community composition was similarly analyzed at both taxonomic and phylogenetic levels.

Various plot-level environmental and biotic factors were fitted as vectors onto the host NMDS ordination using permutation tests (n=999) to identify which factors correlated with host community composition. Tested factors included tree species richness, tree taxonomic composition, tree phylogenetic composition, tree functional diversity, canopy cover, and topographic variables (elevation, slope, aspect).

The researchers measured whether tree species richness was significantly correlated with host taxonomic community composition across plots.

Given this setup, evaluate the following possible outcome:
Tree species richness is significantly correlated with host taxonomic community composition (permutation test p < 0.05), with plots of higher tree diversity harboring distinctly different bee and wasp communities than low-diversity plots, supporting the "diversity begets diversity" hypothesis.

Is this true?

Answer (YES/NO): NO